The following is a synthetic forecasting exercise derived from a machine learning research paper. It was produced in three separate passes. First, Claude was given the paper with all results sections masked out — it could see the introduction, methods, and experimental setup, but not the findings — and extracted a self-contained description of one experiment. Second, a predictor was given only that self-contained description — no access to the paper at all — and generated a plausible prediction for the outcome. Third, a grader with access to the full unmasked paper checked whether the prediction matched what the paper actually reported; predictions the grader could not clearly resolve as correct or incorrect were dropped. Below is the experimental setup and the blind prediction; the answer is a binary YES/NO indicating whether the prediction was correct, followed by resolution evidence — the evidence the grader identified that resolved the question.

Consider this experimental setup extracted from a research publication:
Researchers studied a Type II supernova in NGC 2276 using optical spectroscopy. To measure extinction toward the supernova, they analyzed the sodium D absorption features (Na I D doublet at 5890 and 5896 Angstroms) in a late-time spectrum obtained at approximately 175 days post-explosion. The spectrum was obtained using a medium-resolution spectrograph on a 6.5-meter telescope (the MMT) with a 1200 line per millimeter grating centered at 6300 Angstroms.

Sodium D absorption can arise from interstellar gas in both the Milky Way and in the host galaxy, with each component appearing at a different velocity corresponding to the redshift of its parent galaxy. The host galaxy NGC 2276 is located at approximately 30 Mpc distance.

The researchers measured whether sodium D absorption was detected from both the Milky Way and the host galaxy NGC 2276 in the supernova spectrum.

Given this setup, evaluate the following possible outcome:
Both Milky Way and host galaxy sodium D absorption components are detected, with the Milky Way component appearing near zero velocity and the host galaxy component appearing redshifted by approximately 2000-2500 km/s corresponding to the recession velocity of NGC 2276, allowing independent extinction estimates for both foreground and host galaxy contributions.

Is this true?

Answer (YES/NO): YES